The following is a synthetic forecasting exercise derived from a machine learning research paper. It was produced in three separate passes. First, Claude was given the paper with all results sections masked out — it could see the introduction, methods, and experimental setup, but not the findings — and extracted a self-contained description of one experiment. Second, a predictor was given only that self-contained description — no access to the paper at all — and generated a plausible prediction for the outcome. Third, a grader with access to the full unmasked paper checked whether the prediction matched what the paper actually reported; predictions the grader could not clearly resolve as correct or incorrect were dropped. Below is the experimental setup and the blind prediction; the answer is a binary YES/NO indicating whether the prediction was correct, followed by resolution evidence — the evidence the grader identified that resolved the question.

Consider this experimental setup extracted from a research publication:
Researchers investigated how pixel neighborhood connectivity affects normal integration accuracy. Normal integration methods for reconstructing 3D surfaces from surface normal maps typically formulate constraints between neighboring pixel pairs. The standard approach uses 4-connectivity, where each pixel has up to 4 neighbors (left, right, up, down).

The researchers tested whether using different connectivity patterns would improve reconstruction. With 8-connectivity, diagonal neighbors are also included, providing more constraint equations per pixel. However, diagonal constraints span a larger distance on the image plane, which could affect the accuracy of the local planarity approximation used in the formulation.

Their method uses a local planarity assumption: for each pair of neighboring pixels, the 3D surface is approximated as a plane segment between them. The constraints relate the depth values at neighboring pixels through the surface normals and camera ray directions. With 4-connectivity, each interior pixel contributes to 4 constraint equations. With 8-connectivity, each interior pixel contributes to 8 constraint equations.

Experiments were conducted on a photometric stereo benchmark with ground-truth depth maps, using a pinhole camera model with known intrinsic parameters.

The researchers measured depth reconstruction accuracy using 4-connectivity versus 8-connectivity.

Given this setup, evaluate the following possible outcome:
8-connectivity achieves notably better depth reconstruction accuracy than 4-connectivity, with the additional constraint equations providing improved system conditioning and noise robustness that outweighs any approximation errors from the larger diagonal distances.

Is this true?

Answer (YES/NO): NO